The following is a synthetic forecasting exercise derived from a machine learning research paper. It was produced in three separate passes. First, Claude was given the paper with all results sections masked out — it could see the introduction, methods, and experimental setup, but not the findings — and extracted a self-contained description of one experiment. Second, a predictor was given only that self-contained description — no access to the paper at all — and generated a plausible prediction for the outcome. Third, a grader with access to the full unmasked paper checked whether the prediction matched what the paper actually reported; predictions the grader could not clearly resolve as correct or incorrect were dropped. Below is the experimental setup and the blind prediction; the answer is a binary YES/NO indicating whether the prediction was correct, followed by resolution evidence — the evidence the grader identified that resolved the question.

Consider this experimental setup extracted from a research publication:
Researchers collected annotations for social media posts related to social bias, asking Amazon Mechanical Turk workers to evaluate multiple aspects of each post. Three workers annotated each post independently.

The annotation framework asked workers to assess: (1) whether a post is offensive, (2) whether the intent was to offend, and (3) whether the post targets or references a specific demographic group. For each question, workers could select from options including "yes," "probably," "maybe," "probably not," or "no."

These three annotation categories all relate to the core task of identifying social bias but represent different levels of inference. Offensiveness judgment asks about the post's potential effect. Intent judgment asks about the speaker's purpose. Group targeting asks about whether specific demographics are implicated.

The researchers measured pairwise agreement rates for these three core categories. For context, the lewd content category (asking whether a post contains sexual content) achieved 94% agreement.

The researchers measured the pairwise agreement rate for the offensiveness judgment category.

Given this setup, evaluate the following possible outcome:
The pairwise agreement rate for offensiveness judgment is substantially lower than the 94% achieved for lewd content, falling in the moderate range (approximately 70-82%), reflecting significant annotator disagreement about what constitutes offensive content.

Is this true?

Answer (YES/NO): YES